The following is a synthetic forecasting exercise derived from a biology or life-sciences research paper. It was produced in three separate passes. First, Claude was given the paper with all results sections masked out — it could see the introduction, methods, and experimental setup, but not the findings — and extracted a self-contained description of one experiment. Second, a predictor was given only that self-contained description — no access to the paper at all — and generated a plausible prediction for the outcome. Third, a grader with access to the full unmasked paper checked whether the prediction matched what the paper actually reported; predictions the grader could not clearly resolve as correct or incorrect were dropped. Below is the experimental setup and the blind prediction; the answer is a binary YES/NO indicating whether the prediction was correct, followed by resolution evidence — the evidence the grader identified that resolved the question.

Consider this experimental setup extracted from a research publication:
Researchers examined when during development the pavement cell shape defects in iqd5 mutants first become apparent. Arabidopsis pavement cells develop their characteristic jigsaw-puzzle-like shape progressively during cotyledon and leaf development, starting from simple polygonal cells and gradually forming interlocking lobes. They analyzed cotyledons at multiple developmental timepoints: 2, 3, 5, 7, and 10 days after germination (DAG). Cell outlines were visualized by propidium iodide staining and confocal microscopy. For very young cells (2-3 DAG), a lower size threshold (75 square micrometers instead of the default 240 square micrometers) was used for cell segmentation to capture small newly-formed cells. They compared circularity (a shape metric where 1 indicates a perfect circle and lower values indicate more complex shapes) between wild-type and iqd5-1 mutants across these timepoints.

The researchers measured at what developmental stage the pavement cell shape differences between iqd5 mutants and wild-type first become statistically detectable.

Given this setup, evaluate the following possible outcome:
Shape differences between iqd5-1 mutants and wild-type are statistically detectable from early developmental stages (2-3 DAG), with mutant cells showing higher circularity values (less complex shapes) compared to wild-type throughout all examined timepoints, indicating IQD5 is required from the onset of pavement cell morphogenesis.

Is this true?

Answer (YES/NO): YES